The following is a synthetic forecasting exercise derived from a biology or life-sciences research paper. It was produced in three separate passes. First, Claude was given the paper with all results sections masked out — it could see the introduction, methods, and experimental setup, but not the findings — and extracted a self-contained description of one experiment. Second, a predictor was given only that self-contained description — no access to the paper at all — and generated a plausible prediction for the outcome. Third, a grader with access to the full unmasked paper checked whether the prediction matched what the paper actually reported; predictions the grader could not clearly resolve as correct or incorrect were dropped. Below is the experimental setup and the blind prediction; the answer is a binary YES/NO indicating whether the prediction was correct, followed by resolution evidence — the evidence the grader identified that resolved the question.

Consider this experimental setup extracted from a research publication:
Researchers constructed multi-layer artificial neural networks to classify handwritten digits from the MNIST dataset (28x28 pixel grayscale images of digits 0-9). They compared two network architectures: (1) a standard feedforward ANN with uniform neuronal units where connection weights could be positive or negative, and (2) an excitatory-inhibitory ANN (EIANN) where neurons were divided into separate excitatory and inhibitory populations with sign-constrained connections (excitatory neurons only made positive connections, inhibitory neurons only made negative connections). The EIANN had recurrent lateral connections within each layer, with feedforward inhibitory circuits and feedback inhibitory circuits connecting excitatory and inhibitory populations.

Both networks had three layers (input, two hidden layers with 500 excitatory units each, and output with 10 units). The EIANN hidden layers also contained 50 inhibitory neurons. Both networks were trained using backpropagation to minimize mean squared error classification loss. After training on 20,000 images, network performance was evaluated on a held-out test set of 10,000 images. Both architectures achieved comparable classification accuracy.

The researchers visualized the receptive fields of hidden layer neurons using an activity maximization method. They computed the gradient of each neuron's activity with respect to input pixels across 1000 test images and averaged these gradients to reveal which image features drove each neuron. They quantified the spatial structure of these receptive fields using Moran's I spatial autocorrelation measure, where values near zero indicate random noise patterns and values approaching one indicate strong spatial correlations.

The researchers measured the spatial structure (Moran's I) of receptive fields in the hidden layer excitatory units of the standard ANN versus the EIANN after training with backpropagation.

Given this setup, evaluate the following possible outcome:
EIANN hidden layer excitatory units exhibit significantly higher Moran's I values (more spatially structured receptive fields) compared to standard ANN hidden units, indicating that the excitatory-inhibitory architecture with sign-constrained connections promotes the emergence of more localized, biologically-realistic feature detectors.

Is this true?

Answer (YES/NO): YES